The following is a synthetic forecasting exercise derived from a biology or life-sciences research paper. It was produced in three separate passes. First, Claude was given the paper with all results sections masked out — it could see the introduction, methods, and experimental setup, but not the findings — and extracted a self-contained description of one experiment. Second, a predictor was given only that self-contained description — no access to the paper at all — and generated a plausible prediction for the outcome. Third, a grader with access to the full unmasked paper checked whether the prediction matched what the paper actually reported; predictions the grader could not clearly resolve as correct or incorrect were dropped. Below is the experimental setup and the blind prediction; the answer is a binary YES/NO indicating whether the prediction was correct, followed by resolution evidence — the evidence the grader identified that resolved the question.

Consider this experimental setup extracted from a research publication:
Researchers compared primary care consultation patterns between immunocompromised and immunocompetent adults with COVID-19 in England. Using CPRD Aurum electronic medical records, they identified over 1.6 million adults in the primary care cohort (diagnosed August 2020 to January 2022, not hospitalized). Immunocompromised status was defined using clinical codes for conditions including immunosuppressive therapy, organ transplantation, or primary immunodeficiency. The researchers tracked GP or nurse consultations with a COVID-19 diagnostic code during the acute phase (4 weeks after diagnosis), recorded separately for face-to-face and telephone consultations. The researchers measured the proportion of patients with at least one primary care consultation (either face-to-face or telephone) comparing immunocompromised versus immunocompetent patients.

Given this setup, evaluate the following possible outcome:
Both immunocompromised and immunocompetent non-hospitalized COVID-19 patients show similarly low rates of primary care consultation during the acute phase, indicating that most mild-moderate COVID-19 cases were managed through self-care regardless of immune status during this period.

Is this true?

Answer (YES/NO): NO